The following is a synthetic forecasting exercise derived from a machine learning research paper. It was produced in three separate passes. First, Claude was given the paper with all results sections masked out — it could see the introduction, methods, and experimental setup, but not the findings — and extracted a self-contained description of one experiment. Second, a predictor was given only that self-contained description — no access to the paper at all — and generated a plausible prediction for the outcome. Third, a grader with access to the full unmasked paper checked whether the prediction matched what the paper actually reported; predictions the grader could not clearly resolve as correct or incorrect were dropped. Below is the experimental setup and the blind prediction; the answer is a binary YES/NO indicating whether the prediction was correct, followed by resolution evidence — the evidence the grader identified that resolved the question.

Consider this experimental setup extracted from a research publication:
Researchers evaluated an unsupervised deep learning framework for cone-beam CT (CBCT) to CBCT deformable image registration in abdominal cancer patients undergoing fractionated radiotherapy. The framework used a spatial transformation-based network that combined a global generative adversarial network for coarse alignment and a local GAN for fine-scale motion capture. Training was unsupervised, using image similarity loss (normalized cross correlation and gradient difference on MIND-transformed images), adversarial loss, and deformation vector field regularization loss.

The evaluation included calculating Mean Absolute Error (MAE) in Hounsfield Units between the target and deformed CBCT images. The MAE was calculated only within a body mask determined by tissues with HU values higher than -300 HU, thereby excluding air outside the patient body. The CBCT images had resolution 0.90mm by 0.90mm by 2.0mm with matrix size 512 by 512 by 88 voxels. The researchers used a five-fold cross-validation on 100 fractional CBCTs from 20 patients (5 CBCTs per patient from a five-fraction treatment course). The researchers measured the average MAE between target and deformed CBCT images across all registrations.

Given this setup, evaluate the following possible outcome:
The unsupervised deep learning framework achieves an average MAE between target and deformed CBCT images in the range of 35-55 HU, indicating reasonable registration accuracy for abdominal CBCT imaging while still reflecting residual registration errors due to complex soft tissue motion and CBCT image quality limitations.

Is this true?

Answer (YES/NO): NO